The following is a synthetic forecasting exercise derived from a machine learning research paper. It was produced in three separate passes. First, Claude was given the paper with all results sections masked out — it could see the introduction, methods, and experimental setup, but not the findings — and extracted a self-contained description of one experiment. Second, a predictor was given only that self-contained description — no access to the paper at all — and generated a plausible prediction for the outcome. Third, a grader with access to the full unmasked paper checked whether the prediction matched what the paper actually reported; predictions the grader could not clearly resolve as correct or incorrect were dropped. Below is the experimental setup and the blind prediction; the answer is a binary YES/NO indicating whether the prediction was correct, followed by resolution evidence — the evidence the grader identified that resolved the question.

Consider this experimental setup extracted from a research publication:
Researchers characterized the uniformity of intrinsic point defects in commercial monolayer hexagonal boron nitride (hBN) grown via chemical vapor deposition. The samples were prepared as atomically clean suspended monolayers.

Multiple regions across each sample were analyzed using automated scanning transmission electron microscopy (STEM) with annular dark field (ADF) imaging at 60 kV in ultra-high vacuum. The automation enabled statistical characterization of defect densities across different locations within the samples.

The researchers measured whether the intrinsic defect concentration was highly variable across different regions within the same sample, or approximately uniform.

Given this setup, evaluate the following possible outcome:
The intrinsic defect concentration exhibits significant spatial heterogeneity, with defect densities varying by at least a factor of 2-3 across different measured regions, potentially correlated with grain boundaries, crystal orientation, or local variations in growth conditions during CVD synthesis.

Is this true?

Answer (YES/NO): NO